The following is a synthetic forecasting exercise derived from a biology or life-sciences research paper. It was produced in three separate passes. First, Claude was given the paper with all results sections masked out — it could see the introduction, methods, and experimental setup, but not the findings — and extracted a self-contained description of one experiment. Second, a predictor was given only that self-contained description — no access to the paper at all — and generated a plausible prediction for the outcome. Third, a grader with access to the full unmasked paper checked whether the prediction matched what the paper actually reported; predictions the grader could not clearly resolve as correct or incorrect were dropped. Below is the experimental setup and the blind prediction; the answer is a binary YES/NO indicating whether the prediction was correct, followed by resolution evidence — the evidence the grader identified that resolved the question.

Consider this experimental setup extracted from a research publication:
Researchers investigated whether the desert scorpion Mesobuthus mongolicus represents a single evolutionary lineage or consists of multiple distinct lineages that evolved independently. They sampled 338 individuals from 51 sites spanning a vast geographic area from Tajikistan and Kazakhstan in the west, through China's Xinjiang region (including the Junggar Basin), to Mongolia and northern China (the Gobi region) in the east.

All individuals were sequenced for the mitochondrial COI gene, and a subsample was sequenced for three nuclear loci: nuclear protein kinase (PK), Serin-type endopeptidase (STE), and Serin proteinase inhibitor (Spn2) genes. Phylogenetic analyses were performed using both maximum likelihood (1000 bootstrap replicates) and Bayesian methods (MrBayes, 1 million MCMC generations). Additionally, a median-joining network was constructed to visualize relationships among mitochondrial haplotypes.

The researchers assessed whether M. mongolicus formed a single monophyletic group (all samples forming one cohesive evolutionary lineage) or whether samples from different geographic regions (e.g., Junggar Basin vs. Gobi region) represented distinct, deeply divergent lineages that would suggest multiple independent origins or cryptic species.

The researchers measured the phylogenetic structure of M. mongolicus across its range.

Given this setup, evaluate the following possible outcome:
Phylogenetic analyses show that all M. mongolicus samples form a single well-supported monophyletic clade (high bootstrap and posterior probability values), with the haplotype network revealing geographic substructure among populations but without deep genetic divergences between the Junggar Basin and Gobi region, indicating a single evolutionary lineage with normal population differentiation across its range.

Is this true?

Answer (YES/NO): YES